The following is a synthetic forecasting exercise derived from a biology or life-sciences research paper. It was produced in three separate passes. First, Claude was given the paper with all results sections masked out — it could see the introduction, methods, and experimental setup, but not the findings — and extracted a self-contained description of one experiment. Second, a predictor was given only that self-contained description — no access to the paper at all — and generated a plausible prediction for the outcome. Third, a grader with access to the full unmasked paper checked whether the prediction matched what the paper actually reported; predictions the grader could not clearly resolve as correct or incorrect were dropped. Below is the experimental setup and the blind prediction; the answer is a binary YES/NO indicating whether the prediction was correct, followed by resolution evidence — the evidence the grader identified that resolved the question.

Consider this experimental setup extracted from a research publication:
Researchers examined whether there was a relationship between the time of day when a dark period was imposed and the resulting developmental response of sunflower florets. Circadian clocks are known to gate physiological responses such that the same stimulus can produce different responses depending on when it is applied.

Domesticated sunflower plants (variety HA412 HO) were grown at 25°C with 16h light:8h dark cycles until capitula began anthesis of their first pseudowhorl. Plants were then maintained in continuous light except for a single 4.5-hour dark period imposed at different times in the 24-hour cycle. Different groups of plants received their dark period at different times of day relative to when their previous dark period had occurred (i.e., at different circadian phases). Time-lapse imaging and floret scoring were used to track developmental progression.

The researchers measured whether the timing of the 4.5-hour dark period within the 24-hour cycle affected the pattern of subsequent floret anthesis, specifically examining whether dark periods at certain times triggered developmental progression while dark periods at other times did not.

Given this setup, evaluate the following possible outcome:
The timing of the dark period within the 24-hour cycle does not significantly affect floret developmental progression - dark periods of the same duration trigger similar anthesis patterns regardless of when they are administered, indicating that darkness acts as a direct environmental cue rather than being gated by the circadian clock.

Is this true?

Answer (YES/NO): NO